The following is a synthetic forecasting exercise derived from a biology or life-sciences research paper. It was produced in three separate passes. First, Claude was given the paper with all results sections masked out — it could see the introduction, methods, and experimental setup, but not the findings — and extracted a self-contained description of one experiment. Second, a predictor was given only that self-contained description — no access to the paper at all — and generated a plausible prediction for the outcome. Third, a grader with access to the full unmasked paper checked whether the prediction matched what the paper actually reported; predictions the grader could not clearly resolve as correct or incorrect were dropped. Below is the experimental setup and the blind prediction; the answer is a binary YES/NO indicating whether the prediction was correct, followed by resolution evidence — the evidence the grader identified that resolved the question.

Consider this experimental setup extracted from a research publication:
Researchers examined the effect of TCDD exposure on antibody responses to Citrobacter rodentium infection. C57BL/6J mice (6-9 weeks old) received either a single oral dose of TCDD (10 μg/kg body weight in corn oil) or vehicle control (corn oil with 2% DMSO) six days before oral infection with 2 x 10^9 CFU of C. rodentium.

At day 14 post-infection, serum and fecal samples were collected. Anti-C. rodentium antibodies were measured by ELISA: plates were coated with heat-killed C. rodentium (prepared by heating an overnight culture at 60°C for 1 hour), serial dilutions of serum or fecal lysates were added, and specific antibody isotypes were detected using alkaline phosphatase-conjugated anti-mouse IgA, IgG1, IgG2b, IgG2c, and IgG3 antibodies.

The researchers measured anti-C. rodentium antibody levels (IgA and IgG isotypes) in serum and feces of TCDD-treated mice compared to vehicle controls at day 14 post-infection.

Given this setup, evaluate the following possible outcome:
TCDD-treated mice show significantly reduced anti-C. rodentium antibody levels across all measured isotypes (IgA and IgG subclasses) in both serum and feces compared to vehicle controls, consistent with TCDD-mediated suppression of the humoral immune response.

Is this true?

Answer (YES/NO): NO